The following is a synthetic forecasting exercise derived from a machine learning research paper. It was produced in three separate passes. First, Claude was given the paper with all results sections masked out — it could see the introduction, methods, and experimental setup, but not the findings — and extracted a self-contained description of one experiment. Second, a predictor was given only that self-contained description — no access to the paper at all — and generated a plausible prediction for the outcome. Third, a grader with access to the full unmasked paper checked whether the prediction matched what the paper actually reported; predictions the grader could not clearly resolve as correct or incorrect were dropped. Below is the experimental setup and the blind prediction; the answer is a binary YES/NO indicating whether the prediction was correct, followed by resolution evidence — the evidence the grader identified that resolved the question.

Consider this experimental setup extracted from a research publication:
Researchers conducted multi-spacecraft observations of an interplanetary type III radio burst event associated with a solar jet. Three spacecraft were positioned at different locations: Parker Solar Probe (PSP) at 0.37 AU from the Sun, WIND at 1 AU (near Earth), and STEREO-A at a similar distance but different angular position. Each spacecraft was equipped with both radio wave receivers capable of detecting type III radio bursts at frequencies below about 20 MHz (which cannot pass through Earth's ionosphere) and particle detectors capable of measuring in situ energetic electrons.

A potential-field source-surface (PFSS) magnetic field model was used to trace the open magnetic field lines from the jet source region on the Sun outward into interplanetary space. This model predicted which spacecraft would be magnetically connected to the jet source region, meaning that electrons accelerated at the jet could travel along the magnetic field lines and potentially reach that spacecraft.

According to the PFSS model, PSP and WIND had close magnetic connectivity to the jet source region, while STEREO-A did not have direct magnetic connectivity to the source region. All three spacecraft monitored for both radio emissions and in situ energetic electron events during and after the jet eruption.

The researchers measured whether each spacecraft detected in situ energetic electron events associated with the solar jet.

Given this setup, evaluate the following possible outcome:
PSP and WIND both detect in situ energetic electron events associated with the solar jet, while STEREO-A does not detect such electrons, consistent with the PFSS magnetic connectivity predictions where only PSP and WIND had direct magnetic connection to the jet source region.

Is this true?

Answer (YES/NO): YES